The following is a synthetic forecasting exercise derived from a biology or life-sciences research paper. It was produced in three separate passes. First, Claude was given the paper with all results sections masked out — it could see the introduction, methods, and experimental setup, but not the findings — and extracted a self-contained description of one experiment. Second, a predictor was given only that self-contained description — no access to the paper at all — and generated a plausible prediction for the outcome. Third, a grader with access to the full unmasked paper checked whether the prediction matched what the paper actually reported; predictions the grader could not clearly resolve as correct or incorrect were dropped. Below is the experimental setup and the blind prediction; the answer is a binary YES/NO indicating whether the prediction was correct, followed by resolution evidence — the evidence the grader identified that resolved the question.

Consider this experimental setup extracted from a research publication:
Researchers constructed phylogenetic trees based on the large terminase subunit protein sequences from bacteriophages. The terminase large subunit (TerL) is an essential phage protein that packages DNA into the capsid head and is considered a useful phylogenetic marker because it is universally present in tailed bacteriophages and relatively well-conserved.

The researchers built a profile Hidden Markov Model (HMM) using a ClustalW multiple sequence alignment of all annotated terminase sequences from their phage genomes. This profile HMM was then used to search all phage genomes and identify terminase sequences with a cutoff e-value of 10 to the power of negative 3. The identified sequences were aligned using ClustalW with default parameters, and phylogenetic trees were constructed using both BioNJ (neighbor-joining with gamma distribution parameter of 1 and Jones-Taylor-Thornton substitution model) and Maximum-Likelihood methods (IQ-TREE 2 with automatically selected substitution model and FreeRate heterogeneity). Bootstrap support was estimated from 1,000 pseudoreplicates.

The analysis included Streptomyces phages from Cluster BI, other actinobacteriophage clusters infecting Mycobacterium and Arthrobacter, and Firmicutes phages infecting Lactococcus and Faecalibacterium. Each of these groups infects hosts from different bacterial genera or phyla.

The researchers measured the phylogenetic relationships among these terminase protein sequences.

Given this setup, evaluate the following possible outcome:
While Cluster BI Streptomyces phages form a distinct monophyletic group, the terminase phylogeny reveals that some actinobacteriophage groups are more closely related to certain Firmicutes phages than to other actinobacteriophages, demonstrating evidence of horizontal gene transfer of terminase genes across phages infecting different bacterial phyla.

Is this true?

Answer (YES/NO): NO